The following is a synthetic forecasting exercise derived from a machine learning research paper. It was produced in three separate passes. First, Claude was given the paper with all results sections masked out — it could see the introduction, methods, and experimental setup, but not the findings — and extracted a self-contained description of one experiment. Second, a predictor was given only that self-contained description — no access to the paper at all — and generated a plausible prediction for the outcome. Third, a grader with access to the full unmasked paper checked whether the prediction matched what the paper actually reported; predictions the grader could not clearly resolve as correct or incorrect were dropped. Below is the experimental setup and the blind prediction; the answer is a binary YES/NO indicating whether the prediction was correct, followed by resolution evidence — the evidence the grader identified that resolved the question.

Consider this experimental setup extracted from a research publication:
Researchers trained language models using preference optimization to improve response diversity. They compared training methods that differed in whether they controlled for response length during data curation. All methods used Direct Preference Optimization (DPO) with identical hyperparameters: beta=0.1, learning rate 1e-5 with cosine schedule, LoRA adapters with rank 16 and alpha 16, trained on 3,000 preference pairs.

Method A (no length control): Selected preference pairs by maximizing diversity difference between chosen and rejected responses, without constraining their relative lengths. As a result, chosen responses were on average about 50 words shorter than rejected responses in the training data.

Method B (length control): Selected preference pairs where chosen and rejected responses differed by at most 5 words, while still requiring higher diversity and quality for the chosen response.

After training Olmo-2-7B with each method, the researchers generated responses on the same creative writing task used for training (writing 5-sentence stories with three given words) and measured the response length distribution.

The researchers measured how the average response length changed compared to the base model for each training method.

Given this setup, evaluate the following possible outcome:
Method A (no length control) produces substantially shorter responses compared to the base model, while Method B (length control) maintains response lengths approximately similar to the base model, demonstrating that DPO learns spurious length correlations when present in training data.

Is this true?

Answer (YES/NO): NO